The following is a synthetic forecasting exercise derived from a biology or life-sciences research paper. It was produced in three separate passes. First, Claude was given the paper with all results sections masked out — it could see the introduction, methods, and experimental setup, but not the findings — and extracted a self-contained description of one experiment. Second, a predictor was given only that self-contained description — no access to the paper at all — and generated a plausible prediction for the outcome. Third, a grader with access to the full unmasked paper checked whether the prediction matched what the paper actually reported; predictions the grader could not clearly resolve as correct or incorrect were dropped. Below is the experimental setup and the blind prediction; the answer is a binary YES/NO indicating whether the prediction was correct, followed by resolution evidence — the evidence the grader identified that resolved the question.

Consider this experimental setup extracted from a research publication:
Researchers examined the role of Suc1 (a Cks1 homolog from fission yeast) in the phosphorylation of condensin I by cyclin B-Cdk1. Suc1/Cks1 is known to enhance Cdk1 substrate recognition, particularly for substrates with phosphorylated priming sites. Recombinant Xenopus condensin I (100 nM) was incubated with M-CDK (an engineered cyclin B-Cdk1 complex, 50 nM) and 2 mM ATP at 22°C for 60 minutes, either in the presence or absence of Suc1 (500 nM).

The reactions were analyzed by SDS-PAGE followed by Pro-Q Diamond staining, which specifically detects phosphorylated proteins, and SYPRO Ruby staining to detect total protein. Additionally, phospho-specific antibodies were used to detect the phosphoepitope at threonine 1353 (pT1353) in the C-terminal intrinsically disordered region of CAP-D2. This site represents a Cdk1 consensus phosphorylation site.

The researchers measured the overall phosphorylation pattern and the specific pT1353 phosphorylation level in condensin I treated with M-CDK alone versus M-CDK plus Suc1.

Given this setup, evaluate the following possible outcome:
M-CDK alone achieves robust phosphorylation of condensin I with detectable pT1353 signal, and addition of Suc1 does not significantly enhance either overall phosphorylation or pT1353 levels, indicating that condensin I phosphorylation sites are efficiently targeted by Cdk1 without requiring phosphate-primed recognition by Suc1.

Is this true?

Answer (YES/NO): NO